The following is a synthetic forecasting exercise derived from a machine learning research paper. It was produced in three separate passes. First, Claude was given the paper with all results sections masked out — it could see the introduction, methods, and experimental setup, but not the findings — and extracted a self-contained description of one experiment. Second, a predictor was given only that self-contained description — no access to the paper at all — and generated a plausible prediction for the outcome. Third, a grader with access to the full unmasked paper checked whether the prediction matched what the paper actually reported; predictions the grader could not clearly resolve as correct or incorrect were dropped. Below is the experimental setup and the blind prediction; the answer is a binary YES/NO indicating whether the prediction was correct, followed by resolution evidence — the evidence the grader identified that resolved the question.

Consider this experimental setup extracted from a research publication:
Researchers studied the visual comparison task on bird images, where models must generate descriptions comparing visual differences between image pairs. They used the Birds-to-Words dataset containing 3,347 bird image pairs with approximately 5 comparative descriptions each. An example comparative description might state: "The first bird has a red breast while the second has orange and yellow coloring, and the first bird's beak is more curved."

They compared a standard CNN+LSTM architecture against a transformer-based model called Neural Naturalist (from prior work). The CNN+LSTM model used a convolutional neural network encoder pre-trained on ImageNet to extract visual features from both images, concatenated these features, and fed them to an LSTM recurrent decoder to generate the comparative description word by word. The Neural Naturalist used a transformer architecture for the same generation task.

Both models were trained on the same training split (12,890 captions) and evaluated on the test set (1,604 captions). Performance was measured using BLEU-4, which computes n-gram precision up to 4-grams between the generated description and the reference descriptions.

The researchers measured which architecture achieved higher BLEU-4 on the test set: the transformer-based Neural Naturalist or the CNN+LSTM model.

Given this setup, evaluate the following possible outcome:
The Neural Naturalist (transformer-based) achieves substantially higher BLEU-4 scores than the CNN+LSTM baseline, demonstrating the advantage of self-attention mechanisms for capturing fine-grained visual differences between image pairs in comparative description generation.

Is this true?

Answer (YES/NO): NO